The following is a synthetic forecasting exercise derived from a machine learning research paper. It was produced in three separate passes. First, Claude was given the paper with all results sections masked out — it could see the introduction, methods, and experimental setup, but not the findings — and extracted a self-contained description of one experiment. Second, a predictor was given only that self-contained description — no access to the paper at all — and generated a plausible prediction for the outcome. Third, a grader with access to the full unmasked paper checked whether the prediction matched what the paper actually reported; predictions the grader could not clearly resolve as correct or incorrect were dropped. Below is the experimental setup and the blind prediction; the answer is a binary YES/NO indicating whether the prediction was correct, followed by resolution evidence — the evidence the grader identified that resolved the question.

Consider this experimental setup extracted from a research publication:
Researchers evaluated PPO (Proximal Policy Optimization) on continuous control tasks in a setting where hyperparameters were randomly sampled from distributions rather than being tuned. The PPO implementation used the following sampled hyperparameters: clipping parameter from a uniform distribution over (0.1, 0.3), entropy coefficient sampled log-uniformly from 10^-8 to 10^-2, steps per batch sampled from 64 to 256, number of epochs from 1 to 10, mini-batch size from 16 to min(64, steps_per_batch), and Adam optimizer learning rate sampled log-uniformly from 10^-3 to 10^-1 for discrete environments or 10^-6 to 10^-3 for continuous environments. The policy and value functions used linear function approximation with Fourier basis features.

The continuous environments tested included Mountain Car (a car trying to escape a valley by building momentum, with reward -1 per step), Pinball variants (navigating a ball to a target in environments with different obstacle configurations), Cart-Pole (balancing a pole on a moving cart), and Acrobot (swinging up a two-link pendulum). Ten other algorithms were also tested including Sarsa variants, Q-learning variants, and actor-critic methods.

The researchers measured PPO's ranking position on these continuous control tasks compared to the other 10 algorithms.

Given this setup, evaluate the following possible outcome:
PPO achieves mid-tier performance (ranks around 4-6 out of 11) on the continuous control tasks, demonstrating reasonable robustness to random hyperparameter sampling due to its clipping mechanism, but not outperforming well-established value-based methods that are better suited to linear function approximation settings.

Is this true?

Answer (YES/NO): NO